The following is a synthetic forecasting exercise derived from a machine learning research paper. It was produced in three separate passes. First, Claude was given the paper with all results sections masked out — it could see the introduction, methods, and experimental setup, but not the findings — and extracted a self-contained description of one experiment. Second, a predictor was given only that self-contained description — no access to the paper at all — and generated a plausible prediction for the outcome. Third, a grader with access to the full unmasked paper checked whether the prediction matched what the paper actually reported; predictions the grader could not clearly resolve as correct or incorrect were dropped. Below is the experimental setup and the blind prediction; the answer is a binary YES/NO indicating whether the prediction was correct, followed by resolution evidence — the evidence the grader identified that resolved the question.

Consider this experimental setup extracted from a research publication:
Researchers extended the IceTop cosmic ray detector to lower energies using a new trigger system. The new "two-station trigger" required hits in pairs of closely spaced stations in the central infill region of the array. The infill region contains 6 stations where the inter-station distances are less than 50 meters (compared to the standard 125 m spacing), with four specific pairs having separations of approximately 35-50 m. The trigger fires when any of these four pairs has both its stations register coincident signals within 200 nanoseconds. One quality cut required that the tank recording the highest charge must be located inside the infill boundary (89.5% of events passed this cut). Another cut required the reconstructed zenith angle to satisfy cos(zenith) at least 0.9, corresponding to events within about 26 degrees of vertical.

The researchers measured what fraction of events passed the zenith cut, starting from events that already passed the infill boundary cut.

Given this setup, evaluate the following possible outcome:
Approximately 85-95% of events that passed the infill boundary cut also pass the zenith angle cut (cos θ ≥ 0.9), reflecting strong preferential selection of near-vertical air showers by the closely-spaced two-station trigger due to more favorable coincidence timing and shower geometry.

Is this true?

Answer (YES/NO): NO